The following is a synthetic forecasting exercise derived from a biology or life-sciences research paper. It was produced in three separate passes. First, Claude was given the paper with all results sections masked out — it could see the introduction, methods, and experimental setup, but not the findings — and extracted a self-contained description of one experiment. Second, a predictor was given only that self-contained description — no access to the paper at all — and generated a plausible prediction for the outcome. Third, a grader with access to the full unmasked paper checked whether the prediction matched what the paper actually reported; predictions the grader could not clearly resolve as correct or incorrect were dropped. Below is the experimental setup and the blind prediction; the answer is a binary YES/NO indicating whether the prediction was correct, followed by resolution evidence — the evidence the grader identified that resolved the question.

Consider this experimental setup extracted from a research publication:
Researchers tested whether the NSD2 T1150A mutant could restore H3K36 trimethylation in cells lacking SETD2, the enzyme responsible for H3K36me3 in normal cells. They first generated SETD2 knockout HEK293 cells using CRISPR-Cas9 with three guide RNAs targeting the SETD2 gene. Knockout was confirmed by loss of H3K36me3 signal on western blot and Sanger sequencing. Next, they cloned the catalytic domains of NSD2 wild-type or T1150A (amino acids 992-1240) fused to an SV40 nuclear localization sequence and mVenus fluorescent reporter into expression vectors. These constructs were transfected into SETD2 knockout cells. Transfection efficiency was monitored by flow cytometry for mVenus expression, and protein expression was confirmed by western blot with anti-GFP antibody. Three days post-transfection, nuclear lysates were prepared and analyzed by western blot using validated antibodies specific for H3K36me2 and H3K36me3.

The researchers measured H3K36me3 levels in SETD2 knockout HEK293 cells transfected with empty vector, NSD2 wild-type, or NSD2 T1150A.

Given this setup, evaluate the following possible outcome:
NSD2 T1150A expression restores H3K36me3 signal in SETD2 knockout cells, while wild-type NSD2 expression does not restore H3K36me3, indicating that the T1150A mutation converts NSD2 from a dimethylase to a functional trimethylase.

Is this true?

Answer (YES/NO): YES